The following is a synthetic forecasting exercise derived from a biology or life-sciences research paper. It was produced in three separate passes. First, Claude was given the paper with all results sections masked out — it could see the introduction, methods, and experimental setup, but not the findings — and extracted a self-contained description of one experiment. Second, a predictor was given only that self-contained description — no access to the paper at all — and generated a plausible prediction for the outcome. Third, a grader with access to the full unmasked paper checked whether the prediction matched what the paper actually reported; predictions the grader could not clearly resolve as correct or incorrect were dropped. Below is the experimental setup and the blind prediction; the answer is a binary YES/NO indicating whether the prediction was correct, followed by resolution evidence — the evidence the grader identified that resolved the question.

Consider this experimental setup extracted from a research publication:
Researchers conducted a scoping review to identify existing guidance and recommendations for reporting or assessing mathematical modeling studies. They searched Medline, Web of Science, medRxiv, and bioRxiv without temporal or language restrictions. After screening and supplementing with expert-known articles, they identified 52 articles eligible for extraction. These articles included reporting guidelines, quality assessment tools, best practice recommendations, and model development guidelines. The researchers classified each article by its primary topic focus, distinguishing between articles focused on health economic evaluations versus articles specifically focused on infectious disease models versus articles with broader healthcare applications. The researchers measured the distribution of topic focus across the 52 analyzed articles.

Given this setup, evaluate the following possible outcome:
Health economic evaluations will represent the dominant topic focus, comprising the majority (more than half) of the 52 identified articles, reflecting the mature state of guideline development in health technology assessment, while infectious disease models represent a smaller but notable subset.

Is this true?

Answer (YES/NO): YES